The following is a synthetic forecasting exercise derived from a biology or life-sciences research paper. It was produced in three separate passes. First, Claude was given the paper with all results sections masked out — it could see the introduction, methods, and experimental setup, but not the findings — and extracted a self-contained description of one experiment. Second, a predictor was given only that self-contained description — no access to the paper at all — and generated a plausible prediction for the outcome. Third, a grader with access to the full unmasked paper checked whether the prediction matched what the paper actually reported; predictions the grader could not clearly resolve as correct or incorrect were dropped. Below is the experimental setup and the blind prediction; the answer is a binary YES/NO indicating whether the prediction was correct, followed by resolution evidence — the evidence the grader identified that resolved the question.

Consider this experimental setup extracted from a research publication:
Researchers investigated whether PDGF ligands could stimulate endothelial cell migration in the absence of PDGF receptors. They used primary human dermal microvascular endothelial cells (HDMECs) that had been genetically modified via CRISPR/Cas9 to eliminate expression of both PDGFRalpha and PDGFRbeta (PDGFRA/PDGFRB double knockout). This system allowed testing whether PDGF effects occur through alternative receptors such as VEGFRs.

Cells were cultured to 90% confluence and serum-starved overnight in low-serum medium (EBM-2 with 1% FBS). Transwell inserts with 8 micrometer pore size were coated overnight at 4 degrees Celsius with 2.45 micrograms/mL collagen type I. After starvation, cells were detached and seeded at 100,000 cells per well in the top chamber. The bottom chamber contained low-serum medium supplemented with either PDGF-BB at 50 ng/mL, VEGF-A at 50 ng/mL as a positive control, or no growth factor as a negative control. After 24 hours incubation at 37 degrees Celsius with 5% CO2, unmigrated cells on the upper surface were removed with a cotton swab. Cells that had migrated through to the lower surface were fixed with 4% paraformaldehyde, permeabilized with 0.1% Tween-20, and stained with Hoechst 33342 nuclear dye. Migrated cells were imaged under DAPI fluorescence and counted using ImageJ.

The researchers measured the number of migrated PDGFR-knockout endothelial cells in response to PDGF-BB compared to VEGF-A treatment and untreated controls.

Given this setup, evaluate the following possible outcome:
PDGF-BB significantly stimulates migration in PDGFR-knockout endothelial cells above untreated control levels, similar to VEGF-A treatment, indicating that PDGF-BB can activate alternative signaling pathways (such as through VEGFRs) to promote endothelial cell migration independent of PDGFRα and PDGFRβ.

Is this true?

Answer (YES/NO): NO